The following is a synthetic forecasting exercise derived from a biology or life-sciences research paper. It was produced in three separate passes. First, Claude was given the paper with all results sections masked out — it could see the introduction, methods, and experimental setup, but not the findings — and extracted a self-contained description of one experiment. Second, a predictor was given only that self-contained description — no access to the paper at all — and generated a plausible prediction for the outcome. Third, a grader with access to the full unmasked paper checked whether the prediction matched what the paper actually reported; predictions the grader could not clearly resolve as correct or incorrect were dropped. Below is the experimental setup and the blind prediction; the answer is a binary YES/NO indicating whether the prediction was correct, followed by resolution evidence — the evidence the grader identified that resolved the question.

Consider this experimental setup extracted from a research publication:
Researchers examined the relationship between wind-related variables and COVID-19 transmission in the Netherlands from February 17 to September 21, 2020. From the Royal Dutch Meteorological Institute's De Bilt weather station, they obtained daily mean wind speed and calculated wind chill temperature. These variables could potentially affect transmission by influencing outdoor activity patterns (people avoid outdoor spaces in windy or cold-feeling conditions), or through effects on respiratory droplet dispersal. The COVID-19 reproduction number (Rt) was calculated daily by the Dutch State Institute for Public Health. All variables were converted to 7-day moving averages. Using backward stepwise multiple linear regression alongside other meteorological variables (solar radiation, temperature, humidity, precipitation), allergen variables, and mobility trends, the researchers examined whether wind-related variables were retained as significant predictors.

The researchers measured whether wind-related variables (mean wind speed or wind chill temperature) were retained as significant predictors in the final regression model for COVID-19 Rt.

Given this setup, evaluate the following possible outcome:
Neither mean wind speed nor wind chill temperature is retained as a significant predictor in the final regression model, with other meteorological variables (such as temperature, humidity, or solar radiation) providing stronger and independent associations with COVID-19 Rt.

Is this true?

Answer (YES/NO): YES